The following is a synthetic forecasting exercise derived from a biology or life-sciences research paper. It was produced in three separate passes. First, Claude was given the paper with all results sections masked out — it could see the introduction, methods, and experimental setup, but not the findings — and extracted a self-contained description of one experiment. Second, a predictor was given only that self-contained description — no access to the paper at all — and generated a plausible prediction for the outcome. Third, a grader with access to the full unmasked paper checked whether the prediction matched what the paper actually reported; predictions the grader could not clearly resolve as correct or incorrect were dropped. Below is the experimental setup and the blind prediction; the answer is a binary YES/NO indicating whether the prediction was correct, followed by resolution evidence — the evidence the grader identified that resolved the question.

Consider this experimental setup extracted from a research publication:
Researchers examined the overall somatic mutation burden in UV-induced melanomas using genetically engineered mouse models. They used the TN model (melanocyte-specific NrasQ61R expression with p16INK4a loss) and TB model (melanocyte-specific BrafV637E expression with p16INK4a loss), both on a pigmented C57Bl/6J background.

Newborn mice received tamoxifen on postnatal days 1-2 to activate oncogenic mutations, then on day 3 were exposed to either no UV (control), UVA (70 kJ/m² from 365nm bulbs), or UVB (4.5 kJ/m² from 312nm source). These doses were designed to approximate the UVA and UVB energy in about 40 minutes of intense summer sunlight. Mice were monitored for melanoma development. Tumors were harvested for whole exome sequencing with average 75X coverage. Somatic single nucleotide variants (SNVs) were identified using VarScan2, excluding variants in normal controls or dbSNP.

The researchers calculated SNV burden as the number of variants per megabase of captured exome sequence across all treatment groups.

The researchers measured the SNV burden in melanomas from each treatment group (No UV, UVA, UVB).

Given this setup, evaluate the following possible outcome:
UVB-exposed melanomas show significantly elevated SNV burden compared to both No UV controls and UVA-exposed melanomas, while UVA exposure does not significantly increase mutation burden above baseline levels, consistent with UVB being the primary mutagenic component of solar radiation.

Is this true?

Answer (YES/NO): YES